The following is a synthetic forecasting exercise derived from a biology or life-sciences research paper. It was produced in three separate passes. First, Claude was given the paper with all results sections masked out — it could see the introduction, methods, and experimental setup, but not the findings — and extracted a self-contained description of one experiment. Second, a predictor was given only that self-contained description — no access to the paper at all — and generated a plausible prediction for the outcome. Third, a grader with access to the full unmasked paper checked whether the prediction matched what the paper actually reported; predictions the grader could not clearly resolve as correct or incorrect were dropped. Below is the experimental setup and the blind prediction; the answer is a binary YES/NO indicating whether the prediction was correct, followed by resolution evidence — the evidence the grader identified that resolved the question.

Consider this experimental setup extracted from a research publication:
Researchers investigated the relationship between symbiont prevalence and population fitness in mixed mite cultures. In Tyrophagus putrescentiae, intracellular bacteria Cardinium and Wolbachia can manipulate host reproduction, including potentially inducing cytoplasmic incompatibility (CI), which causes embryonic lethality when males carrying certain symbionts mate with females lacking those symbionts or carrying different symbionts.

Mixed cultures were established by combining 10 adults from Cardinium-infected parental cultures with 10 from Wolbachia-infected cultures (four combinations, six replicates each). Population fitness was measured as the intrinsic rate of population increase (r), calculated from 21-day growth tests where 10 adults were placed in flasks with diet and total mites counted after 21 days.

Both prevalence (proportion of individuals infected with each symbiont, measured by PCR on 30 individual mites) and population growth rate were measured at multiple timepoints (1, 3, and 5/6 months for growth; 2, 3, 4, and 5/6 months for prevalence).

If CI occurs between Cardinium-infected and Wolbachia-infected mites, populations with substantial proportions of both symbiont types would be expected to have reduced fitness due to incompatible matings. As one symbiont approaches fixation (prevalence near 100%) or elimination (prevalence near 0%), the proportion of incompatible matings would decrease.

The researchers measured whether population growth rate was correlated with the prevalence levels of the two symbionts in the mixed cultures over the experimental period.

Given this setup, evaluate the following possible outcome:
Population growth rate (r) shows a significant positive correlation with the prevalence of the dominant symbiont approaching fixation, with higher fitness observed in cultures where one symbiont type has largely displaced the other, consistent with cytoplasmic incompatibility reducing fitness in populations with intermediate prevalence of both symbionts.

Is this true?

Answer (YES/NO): NO